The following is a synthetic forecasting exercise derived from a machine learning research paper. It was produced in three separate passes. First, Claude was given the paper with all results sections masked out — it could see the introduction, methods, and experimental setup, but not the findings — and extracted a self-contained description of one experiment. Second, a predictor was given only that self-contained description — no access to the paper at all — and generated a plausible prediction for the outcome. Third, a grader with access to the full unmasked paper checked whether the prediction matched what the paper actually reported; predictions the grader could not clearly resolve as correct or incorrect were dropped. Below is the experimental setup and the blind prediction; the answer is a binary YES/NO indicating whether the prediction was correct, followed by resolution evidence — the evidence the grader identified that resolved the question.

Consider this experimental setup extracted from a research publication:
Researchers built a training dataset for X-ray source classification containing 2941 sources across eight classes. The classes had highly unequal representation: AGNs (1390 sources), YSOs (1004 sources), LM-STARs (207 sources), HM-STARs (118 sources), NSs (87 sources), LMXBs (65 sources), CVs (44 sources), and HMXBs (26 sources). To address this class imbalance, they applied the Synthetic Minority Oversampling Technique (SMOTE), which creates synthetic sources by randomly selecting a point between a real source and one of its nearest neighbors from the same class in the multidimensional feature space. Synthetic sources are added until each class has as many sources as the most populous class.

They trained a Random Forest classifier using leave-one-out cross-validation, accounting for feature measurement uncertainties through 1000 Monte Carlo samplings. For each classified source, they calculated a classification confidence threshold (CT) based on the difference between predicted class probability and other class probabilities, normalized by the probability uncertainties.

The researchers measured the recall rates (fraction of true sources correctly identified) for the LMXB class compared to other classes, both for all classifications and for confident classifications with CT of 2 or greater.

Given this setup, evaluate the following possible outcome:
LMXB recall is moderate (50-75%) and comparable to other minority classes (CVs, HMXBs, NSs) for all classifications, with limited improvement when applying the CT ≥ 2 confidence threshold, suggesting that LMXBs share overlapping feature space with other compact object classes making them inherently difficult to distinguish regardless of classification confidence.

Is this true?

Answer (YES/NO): NO